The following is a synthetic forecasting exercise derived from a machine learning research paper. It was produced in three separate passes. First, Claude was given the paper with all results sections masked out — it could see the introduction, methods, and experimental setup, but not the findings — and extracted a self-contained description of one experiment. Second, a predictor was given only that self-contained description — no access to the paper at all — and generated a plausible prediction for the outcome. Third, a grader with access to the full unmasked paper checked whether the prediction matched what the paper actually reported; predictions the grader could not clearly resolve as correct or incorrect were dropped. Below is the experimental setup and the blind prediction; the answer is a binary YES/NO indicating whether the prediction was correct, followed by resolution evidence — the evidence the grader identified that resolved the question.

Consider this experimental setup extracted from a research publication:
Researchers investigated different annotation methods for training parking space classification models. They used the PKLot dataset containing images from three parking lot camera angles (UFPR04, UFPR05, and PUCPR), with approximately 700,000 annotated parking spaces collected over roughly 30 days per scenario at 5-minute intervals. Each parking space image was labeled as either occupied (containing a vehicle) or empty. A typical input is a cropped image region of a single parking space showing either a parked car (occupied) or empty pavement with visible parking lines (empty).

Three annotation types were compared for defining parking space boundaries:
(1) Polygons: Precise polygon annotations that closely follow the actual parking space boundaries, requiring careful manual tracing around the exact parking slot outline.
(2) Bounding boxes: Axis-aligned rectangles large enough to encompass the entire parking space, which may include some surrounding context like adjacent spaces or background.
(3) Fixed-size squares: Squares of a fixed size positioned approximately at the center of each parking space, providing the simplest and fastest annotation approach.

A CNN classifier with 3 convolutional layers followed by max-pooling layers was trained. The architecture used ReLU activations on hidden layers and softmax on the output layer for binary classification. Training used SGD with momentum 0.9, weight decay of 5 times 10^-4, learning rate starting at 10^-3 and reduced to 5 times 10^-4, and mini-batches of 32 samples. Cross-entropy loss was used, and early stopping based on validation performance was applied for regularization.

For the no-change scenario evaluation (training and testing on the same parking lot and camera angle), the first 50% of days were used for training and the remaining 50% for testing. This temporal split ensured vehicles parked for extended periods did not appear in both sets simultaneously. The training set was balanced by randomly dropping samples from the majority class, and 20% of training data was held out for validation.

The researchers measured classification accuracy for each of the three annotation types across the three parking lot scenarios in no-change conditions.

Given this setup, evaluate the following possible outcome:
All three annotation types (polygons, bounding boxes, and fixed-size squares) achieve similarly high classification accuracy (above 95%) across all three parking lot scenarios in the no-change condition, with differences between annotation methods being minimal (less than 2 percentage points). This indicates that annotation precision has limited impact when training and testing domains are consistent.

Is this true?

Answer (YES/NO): YES